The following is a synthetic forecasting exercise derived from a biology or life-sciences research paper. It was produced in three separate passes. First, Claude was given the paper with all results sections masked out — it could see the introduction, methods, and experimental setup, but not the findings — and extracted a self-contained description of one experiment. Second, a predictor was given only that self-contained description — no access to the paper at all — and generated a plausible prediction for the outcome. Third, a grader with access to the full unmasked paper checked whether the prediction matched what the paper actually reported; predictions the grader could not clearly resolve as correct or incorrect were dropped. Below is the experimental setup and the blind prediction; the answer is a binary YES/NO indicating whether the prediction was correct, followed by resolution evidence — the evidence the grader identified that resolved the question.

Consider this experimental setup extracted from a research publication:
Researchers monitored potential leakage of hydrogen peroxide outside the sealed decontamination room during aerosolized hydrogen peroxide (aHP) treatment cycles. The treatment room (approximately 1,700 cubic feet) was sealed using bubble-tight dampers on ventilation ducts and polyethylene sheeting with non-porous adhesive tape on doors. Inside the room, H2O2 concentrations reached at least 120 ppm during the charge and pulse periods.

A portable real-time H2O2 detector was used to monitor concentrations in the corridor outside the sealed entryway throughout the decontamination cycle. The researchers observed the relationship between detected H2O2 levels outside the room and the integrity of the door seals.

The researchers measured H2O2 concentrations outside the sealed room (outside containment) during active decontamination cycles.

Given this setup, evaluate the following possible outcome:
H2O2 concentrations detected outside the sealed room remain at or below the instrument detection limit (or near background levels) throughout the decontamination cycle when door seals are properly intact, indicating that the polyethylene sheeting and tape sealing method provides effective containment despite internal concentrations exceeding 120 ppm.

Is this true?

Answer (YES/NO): YES